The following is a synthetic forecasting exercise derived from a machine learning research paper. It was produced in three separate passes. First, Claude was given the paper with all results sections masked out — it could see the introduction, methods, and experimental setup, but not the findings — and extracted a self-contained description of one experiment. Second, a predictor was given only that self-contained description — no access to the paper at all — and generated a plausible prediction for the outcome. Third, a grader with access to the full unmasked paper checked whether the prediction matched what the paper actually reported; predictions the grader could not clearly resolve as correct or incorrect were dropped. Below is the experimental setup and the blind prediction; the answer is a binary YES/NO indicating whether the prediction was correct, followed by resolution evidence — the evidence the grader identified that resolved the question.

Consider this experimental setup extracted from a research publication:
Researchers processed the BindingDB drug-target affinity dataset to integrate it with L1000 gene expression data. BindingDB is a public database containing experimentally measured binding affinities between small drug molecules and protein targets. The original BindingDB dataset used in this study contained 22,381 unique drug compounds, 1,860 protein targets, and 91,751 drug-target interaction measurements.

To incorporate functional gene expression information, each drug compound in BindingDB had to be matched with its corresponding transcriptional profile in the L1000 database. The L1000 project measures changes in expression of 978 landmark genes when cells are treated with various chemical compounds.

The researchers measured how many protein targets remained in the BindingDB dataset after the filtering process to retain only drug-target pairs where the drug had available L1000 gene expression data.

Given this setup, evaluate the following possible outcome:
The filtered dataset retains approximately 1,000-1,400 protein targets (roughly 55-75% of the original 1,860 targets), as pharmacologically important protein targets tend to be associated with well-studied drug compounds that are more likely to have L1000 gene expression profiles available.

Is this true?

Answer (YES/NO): NO